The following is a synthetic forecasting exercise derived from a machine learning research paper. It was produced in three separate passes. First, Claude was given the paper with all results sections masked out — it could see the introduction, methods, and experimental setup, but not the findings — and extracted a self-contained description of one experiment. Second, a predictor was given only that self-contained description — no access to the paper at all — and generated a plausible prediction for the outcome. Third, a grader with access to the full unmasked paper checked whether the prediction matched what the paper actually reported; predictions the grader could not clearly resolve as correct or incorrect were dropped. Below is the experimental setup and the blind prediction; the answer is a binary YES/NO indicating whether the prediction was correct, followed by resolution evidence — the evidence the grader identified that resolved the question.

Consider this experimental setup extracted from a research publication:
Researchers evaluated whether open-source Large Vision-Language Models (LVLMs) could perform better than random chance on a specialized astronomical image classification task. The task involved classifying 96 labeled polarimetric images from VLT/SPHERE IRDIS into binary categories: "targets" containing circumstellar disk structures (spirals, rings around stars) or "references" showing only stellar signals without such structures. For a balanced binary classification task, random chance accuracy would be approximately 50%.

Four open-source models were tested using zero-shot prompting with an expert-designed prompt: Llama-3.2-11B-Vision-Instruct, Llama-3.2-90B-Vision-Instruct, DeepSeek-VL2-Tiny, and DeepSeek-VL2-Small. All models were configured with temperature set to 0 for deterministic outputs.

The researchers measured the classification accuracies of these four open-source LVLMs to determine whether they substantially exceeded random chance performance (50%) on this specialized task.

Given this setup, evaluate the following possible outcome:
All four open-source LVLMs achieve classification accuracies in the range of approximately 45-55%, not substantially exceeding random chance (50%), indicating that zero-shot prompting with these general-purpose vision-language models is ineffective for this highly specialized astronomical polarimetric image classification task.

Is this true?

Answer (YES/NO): YES